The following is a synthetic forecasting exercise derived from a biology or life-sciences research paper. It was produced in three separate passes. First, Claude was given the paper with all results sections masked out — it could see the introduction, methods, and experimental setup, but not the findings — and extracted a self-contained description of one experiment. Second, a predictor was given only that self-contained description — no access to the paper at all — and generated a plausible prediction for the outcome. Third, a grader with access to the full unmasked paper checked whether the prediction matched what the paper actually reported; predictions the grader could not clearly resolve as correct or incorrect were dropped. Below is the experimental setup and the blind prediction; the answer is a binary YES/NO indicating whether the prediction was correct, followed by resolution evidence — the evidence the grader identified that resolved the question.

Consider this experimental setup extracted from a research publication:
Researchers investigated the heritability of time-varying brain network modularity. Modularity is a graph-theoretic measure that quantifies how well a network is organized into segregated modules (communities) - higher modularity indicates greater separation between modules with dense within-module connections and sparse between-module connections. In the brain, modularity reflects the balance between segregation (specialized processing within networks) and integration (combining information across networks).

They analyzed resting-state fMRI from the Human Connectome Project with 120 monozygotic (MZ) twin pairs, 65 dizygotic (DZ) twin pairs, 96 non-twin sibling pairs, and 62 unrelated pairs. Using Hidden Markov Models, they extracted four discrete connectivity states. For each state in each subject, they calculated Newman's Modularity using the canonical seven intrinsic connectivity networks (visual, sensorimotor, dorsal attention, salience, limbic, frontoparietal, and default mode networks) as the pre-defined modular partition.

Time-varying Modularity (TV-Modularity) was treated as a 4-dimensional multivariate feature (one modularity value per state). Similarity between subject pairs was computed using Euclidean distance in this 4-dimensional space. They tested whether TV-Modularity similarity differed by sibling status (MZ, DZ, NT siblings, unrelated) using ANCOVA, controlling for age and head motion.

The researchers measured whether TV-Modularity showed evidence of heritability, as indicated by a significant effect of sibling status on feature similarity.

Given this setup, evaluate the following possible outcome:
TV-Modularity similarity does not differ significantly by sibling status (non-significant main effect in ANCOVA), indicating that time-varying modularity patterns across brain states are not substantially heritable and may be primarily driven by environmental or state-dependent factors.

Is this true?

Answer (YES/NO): YES